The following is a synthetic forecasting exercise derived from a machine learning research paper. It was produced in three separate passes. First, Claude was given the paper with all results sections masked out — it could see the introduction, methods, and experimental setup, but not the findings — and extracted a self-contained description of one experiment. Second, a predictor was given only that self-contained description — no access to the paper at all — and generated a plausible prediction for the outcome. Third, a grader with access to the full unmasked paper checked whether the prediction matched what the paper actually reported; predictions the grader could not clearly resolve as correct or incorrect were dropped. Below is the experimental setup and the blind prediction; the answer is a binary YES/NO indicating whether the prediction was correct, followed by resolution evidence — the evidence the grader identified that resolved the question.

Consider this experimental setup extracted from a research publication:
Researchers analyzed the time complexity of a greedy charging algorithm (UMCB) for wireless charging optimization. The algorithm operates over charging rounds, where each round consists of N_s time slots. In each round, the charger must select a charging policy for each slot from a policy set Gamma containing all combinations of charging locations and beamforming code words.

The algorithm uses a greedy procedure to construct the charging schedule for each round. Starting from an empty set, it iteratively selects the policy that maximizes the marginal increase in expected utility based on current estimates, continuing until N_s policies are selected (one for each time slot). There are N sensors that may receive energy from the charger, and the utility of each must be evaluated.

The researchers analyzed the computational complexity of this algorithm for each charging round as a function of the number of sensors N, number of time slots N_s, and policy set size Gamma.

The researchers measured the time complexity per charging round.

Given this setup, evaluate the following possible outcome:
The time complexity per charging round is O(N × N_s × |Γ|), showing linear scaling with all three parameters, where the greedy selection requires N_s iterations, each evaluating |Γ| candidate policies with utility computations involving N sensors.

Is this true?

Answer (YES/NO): YES